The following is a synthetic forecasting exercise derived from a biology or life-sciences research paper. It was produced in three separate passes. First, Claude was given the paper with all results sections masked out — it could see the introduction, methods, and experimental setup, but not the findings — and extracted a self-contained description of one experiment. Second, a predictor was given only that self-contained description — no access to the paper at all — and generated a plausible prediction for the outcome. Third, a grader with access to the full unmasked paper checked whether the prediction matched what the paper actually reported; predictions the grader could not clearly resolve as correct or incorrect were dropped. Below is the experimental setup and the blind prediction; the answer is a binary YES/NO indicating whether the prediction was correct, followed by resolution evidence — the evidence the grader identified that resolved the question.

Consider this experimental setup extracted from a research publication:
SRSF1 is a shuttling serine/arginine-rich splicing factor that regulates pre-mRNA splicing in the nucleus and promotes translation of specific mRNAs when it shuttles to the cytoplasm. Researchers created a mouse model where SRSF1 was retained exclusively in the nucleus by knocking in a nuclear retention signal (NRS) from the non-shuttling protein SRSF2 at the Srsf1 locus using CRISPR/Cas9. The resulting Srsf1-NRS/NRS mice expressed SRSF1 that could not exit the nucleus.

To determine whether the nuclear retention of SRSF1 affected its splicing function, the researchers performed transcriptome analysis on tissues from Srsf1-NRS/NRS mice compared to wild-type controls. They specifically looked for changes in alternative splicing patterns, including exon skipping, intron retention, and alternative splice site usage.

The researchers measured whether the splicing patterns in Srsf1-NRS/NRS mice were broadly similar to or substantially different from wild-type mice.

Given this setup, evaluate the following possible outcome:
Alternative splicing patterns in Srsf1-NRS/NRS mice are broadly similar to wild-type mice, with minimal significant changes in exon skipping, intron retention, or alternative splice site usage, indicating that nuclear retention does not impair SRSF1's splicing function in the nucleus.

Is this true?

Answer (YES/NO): YES